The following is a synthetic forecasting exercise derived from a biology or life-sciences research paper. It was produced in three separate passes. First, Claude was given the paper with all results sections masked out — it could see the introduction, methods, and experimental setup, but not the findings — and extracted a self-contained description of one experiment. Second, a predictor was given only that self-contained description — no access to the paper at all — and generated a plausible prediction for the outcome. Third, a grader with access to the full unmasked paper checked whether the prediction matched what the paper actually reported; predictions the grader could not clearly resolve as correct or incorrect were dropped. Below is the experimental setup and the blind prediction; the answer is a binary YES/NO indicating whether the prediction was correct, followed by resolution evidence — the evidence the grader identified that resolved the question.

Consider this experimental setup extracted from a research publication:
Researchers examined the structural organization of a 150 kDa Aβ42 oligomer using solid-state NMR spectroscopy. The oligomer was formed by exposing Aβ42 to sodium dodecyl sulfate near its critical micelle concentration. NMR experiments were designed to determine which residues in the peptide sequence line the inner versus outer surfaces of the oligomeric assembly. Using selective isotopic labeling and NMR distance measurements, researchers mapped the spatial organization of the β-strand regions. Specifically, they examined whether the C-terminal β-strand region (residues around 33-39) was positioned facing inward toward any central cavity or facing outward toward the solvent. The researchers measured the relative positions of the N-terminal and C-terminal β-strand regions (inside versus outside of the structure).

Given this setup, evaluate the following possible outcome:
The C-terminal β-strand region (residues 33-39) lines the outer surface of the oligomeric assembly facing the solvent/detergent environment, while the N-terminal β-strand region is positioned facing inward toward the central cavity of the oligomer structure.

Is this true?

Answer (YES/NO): NO